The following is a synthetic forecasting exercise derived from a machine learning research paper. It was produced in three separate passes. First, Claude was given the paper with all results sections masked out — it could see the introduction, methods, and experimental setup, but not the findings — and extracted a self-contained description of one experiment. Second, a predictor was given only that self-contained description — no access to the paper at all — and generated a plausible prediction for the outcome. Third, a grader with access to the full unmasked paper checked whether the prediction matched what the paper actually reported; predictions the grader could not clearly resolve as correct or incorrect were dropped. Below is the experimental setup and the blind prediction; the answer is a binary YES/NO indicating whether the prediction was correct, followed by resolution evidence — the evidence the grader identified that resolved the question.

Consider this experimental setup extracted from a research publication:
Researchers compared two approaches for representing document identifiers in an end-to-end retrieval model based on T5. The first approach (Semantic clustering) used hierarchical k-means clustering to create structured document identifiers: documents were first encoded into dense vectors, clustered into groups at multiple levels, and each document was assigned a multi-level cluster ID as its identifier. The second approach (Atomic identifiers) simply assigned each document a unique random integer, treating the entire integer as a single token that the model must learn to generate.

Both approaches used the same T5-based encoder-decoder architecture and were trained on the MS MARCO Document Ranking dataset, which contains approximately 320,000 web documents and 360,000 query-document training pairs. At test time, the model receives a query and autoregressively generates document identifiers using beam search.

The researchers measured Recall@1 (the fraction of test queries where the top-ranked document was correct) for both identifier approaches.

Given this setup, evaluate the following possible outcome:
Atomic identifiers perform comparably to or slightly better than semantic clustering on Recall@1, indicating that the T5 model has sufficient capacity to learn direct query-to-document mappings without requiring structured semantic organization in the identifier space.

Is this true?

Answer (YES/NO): NO